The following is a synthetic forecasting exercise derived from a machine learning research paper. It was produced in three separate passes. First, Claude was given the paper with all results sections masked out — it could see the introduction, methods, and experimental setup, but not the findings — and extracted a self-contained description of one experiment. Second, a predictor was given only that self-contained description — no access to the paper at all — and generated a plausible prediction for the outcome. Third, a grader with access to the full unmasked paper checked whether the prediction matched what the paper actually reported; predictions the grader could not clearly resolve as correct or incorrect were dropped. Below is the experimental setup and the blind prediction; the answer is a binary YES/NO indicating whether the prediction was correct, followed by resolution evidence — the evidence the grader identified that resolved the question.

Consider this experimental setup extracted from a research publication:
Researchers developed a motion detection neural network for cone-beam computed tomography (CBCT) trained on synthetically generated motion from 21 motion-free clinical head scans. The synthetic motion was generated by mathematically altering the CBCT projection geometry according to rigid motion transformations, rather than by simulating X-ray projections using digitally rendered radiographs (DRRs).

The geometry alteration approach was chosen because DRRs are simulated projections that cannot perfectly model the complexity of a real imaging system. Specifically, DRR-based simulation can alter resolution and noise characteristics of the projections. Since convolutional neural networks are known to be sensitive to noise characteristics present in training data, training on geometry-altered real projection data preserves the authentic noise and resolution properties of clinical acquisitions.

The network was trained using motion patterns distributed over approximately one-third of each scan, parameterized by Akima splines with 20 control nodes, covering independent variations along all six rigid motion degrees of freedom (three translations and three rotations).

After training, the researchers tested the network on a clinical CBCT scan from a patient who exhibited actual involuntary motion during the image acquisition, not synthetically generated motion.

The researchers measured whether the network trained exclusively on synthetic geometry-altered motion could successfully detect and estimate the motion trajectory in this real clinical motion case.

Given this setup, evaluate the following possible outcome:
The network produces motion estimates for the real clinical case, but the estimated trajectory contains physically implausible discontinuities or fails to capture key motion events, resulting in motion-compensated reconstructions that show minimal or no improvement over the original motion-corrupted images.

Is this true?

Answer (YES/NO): NO